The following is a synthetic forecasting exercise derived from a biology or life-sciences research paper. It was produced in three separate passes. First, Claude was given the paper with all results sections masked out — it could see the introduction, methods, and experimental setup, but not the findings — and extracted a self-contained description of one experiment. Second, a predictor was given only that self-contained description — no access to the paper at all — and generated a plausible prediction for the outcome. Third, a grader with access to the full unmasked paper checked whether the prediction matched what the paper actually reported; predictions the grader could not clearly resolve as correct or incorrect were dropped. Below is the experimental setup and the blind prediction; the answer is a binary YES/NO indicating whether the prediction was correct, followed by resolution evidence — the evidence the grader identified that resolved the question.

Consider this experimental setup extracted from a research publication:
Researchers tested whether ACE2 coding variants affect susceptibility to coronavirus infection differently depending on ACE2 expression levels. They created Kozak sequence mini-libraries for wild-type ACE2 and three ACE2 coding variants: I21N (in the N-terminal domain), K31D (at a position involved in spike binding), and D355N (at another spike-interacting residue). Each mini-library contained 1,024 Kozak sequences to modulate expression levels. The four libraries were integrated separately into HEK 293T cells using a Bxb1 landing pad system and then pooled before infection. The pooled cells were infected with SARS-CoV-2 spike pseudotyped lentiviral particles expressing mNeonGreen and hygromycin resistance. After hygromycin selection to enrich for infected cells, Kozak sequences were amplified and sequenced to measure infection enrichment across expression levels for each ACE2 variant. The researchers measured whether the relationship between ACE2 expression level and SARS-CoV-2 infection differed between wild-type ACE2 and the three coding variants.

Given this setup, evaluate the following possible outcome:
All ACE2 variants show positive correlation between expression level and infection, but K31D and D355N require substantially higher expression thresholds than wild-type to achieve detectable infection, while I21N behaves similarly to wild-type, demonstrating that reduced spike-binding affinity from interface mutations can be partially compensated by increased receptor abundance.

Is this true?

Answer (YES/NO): NO